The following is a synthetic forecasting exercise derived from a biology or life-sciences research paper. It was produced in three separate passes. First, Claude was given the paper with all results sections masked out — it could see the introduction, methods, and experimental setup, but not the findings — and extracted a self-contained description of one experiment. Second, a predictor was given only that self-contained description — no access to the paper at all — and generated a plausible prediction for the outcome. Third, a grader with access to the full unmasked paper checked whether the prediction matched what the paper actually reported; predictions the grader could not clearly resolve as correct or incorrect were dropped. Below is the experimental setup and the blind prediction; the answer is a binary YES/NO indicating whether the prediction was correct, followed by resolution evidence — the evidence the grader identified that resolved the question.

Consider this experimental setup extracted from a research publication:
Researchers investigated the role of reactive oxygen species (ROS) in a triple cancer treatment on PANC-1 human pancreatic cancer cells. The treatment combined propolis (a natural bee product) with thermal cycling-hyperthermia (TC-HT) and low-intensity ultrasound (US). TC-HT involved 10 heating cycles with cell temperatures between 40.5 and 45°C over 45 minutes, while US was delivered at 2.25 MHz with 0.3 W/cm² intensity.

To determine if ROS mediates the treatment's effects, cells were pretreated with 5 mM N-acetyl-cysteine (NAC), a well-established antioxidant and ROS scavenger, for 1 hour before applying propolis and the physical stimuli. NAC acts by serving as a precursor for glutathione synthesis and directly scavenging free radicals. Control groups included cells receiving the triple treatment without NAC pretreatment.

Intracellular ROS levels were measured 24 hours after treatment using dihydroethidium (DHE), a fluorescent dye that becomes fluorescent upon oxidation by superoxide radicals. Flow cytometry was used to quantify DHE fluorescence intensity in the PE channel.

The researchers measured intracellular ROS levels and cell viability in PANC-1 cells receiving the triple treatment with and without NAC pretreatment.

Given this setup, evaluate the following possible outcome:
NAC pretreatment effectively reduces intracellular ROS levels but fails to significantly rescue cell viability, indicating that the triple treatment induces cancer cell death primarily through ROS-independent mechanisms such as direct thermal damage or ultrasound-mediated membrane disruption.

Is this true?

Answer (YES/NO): NO